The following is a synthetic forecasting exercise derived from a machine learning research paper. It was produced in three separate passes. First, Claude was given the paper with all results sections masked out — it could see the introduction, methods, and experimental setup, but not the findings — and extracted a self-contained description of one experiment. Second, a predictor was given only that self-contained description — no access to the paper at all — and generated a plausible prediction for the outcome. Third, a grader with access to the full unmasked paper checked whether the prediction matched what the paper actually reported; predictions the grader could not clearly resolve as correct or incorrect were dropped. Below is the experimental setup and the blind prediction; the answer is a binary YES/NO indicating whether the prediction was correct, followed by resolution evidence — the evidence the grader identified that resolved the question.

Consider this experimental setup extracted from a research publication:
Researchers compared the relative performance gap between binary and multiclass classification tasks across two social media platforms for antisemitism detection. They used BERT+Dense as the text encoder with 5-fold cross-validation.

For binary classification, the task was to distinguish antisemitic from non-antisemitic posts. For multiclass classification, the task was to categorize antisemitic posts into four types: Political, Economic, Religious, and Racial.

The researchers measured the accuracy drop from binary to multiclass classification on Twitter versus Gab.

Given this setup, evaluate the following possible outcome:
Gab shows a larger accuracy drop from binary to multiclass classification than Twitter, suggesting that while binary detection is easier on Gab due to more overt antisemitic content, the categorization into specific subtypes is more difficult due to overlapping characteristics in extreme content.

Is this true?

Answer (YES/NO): YES